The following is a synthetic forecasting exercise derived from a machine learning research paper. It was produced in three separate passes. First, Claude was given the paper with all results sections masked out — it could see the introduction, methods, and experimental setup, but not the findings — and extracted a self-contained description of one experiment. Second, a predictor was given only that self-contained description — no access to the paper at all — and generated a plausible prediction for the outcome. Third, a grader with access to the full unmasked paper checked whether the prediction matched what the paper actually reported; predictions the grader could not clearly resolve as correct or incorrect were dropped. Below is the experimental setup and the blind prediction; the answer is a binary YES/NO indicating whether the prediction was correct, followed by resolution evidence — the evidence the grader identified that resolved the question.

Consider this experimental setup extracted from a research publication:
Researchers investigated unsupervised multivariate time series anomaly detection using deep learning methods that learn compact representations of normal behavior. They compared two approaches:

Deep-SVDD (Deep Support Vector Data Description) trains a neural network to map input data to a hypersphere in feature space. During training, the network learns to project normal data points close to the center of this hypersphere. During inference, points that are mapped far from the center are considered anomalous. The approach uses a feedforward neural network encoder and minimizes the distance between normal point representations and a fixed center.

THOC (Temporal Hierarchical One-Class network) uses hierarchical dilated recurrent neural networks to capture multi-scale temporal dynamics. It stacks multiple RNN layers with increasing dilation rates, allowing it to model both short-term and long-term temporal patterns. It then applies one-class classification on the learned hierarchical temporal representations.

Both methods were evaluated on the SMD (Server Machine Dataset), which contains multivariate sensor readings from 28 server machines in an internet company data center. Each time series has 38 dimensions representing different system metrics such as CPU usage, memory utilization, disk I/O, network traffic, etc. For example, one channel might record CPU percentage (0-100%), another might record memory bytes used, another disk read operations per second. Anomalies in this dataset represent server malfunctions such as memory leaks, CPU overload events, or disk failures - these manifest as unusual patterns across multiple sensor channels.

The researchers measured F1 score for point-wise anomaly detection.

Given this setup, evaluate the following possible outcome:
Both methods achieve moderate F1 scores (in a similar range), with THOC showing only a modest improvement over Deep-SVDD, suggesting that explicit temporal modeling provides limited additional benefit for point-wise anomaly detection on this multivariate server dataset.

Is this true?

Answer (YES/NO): NO